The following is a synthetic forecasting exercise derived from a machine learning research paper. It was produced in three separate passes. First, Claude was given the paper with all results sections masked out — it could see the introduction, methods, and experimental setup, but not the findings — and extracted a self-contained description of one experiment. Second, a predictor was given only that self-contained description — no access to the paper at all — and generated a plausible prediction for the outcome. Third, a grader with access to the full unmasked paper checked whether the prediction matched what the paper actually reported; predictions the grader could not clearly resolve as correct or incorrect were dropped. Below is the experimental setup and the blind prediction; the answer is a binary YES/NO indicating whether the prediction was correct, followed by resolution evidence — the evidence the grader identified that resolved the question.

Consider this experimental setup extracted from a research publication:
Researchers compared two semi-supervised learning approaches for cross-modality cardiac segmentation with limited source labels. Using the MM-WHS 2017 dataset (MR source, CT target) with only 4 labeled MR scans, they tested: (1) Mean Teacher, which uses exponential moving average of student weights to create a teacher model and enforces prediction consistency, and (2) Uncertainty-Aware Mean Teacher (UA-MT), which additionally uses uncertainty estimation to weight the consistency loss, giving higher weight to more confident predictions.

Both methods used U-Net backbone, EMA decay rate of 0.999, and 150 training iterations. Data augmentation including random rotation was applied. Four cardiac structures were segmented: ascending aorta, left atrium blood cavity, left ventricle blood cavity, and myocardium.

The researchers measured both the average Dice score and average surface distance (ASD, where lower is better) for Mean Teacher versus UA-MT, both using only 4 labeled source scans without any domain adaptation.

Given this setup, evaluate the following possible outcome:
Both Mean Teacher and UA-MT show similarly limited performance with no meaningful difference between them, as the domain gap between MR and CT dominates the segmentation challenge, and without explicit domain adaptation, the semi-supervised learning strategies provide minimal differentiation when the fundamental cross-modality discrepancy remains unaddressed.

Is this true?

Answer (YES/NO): NO